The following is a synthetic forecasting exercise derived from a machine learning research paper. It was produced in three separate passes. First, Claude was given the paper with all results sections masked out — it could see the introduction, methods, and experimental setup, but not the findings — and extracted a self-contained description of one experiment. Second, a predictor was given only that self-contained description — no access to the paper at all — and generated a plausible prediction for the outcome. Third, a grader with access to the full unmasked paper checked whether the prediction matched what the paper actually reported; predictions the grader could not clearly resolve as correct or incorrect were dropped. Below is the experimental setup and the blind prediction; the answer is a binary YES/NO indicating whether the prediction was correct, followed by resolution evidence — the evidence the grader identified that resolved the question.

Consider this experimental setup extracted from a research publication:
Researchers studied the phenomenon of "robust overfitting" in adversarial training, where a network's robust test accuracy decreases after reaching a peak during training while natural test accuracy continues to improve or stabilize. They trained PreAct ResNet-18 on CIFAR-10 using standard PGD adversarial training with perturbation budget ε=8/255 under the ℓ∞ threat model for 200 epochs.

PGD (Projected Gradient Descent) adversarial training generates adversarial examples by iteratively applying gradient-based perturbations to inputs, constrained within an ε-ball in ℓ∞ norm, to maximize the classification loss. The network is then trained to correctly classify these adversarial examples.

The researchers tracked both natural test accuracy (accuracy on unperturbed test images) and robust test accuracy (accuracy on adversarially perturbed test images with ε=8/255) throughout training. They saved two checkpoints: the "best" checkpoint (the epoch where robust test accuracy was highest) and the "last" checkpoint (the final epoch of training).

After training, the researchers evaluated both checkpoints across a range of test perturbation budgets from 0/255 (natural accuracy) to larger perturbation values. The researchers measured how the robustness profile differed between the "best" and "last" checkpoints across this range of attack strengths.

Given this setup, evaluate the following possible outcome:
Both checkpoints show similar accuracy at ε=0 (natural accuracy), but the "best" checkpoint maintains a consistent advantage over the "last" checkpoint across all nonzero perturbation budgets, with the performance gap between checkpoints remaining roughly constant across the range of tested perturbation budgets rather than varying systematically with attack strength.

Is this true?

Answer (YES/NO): NO